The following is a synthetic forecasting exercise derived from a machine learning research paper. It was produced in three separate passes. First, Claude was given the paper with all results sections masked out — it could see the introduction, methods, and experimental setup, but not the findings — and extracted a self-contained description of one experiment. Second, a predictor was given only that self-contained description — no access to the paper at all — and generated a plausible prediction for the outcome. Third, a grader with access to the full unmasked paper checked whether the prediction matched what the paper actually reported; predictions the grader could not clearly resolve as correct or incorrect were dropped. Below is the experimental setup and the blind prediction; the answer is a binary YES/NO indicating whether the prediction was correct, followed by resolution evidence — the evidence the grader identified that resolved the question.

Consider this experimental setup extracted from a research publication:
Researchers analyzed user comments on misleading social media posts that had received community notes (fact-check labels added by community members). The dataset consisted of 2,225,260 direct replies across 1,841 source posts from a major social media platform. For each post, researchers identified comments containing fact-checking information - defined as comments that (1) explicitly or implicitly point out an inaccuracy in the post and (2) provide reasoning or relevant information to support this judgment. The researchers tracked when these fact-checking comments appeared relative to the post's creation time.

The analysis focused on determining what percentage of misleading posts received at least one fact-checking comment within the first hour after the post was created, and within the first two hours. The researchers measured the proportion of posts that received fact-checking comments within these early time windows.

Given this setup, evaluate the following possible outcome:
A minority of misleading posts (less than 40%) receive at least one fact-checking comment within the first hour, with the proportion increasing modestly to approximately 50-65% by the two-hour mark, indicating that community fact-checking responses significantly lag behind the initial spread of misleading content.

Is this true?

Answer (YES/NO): NO